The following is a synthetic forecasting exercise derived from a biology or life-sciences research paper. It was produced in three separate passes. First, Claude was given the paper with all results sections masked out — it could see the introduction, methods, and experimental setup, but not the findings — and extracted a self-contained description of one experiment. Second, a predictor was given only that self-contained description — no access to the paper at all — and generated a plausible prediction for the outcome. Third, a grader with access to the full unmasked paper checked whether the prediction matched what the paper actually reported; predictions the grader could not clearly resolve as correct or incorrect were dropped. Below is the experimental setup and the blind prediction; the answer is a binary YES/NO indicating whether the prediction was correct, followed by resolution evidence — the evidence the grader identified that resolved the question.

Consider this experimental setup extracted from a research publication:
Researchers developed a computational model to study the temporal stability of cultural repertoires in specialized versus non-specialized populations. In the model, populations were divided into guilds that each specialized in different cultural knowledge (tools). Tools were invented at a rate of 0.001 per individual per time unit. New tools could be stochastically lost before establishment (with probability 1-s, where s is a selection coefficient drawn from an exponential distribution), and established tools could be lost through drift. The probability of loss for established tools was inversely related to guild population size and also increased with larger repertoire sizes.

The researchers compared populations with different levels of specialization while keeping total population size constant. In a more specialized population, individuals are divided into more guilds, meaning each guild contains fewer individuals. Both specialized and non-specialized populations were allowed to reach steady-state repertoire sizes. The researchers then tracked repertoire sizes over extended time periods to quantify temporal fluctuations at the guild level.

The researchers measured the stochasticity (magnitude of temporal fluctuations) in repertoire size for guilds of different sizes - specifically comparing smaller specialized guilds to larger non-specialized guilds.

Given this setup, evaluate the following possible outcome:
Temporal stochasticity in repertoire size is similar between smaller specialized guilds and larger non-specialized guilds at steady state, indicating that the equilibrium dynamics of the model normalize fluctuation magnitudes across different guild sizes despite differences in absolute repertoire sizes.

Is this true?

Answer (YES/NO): NO